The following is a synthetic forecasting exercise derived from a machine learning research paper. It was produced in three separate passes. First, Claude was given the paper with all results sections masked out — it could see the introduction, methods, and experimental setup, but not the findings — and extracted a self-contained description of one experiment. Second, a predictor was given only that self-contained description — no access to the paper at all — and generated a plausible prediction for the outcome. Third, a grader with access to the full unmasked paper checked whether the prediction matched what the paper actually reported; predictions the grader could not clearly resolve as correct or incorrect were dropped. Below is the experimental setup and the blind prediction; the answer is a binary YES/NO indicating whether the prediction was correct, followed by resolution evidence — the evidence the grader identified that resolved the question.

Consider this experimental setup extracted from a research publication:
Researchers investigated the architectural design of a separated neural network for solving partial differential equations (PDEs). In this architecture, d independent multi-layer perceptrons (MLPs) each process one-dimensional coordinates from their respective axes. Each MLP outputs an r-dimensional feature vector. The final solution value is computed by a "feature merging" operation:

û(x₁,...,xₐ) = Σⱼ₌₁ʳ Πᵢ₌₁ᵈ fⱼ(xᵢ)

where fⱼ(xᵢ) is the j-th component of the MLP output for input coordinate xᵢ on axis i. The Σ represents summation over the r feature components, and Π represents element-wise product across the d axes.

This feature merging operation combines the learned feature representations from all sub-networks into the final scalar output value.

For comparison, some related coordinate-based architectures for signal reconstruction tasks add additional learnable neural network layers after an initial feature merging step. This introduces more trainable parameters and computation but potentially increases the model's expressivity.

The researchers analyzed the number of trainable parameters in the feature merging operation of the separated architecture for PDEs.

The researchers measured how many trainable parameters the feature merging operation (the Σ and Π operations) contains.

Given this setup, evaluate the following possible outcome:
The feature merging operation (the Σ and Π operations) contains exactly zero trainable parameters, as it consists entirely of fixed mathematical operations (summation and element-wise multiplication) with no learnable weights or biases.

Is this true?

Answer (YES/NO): YES